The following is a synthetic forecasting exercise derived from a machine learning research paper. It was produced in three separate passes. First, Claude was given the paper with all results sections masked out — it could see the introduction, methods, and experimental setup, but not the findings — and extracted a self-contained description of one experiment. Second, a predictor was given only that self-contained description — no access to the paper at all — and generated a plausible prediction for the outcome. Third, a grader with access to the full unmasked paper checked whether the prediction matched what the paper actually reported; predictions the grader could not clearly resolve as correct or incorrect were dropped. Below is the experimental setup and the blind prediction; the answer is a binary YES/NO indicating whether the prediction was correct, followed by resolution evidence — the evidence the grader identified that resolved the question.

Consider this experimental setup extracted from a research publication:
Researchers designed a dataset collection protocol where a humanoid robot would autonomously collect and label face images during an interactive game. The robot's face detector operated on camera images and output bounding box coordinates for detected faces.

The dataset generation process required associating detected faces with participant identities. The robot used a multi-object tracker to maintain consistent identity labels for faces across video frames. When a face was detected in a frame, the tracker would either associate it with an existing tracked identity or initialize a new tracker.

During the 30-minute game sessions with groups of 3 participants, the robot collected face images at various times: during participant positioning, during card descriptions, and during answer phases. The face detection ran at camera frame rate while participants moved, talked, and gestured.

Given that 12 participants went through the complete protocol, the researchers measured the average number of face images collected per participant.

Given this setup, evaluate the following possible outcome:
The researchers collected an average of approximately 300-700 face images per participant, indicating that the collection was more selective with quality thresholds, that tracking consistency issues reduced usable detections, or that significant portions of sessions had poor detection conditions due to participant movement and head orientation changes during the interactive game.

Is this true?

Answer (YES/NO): NO